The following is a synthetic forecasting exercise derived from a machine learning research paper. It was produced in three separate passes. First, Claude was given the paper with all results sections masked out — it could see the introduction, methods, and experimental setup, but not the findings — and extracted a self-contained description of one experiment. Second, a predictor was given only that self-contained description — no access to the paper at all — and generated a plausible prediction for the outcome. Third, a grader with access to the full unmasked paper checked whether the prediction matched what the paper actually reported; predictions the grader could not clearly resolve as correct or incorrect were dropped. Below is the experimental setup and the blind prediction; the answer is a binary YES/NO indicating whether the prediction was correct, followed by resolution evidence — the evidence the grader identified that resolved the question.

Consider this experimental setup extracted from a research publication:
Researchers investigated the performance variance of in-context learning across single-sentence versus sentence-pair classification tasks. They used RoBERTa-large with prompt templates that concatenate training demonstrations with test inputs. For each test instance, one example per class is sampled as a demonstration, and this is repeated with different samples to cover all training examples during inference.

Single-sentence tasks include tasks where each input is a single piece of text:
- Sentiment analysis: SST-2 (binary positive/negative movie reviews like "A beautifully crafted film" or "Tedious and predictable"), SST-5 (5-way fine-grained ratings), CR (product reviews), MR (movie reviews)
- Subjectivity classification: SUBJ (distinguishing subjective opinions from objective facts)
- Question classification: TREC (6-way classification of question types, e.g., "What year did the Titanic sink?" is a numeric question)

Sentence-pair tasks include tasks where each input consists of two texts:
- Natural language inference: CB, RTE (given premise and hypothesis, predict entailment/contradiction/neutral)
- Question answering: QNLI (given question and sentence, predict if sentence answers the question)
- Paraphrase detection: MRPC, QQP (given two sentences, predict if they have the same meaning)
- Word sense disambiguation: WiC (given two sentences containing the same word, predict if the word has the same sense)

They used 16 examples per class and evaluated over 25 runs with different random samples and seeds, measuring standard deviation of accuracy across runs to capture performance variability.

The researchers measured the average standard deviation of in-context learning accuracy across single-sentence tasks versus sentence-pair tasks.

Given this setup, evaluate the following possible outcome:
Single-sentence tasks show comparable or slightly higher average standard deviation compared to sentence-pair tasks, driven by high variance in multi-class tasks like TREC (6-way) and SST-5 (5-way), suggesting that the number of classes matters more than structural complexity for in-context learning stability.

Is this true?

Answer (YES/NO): NO